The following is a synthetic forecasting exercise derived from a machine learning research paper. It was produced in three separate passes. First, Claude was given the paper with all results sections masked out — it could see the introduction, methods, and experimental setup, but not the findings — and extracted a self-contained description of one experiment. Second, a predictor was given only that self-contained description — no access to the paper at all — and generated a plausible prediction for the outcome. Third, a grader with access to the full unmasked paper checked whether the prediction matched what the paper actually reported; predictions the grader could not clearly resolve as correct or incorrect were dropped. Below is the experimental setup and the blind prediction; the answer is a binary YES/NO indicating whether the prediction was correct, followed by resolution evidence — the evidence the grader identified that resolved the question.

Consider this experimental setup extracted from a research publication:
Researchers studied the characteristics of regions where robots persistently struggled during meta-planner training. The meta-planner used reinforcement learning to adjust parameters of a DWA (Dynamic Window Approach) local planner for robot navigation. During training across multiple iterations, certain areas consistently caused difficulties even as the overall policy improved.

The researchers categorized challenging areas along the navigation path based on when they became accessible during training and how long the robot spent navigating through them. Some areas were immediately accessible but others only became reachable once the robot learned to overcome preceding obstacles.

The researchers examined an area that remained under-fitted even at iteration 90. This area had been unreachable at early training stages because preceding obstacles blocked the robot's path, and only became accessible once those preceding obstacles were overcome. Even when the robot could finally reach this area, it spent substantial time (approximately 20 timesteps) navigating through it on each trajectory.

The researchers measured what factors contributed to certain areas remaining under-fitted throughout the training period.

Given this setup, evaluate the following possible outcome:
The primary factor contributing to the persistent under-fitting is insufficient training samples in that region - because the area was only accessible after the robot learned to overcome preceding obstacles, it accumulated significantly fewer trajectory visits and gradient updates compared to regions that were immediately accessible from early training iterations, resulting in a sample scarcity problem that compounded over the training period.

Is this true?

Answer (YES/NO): YES